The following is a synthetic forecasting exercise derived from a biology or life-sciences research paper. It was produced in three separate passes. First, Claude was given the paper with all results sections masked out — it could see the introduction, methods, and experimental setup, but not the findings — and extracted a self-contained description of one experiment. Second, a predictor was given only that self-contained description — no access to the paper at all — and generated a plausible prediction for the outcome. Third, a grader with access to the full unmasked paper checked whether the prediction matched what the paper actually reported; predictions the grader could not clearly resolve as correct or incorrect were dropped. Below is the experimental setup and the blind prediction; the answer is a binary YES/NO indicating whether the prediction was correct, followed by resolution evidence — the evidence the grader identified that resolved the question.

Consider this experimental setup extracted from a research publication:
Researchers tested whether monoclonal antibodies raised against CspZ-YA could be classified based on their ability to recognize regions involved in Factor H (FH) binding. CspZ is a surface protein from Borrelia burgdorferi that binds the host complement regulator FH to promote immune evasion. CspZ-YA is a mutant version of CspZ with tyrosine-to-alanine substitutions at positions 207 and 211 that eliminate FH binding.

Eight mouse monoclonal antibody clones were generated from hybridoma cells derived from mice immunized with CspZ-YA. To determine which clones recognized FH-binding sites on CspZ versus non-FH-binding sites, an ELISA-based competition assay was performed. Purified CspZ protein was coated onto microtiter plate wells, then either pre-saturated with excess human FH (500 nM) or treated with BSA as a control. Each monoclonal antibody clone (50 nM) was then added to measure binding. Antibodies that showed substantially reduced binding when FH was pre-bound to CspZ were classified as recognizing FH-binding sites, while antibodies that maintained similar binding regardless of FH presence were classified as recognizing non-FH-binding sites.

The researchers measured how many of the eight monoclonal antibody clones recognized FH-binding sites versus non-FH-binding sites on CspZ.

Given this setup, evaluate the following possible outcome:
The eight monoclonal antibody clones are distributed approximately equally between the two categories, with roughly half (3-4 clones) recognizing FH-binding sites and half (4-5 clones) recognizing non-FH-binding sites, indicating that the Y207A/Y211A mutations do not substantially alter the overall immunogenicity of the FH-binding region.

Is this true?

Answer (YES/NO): NO